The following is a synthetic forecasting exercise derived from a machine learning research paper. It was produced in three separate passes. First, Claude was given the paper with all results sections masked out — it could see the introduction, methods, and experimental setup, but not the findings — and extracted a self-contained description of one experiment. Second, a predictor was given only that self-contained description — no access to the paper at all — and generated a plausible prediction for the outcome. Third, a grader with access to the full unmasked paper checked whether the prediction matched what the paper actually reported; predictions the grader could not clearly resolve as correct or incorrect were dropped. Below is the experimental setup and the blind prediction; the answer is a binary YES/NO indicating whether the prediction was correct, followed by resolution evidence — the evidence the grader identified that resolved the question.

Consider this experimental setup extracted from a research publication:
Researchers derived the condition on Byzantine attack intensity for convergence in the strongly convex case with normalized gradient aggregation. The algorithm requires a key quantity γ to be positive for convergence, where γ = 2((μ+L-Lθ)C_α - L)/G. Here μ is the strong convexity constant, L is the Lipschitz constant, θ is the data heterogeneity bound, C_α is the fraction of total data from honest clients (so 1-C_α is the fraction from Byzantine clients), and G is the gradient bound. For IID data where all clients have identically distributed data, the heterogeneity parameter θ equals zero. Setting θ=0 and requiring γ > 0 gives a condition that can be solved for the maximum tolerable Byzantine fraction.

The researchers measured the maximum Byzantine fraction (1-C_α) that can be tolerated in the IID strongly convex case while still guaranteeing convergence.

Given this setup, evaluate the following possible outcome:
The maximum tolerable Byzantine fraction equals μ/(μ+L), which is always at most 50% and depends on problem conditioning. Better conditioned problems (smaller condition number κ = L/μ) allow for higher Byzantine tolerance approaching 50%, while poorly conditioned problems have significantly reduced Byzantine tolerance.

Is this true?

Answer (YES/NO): NO